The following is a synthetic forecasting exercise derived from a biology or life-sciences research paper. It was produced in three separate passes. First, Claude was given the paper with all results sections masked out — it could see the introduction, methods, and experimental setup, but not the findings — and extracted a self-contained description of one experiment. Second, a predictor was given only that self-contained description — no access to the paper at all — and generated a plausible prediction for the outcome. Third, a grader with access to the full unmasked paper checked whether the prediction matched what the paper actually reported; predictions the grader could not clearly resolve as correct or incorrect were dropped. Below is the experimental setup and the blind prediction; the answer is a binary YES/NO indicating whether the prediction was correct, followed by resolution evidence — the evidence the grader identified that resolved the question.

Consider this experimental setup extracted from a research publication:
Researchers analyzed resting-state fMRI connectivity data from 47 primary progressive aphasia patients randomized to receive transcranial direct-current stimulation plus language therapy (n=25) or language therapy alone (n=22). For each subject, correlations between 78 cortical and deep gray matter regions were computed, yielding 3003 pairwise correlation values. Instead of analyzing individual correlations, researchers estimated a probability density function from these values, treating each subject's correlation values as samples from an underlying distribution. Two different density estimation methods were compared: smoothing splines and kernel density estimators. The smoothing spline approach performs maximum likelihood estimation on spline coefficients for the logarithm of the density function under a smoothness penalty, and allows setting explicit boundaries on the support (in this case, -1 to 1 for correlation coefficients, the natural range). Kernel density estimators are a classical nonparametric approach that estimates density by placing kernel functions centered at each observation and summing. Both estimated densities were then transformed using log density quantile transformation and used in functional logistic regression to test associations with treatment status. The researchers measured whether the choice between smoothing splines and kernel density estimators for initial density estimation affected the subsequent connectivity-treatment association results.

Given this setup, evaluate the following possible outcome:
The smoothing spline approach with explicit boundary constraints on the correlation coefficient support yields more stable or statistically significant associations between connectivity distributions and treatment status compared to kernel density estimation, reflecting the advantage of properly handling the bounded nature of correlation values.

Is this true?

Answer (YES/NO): NO